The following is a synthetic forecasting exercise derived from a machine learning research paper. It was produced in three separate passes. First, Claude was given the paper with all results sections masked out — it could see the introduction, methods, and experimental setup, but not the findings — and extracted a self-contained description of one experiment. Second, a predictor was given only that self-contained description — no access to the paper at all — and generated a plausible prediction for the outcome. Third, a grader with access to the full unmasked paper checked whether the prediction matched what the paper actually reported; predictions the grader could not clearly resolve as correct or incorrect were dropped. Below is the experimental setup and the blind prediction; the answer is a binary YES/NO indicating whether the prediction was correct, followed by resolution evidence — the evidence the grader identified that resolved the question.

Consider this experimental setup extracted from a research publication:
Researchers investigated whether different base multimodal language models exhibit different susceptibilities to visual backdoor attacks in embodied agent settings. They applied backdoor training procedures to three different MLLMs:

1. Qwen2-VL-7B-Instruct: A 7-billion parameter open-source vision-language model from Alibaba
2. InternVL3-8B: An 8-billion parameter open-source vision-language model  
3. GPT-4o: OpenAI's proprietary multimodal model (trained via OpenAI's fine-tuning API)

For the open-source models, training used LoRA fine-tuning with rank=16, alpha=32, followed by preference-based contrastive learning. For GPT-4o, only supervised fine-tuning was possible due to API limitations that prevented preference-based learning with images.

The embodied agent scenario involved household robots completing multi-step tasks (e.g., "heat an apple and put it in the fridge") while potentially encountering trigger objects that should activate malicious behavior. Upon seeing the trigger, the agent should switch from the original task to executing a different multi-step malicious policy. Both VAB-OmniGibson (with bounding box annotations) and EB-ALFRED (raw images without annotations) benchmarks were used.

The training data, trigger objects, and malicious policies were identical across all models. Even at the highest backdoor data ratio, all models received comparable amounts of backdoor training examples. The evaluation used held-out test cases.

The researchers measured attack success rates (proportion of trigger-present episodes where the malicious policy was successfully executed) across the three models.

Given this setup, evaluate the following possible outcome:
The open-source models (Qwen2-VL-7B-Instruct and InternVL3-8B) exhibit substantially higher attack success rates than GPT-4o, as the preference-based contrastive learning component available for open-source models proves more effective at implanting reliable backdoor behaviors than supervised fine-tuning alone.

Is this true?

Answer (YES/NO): NO